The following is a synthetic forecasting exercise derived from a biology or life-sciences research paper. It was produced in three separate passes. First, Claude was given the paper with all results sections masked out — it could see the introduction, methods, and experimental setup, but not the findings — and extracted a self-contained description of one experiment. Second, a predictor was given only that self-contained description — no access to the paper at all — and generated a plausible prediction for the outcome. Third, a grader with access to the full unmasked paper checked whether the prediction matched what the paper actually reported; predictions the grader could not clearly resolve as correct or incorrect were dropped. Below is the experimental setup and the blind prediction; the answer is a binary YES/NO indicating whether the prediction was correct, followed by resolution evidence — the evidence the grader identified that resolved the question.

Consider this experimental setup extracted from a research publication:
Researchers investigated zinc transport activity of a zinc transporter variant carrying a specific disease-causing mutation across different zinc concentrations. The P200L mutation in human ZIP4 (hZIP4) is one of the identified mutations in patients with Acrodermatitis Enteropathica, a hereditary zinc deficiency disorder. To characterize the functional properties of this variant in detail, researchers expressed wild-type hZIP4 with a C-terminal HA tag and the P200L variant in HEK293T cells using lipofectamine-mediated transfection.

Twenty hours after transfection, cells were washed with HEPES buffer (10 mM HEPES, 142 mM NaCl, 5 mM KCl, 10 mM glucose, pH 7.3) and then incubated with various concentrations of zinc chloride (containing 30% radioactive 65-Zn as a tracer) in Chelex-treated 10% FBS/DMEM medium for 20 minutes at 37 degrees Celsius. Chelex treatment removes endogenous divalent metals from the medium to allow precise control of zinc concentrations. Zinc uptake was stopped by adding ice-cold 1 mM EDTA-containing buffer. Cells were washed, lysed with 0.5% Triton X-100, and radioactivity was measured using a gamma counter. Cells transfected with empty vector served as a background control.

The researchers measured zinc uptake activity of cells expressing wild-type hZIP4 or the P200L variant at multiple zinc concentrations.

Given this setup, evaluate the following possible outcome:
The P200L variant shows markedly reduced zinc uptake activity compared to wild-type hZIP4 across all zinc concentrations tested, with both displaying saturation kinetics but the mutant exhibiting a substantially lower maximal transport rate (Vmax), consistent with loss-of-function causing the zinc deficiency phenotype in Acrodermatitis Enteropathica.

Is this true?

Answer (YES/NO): NO